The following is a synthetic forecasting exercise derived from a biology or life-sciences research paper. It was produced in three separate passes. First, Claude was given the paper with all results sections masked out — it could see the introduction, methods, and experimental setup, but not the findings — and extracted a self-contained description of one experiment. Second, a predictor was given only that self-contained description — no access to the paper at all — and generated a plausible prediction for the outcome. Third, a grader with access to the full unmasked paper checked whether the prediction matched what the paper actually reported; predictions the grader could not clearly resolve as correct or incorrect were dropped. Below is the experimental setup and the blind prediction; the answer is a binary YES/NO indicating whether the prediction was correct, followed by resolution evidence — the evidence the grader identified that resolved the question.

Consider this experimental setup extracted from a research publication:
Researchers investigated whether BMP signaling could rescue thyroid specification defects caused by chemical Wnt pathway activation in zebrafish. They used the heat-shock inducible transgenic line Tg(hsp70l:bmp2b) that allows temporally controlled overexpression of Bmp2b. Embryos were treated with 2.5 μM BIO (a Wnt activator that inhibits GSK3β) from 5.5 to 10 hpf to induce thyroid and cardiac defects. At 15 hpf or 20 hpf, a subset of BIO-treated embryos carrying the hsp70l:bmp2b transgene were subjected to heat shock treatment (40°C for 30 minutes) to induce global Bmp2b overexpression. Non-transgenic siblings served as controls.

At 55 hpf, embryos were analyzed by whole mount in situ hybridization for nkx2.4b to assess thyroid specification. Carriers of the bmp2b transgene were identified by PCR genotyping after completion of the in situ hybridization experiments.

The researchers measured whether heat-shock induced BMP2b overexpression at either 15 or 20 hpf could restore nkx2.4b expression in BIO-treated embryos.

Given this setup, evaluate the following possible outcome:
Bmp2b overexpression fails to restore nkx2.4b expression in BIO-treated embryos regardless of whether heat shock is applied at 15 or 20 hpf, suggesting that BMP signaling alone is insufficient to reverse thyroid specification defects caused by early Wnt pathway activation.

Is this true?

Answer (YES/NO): NO